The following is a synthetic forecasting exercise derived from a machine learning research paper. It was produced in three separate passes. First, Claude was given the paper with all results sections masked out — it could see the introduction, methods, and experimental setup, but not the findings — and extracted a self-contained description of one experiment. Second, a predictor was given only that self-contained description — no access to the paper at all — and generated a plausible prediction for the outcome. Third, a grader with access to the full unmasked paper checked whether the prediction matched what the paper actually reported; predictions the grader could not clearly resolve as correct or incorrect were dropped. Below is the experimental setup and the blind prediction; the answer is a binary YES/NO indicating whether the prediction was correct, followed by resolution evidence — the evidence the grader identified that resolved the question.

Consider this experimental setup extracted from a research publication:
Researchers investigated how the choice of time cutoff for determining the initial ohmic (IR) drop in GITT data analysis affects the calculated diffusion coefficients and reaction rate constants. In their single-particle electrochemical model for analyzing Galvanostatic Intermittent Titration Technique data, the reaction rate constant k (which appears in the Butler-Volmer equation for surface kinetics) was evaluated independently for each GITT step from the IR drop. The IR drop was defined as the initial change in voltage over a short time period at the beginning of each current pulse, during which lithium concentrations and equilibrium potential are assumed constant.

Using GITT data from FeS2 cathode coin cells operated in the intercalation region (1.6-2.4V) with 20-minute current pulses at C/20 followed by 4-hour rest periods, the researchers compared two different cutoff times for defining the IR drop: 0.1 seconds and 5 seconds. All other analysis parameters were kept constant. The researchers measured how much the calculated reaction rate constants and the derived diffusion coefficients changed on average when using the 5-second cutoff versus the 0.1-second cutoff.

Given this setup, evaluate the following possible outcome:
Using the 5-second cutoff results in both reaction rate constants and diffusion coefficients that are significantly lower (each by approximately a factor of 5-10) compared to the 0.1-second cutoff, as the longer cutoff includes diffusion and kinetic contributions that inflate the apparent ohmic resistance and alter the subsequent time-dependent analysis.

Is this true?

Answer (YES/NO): NO